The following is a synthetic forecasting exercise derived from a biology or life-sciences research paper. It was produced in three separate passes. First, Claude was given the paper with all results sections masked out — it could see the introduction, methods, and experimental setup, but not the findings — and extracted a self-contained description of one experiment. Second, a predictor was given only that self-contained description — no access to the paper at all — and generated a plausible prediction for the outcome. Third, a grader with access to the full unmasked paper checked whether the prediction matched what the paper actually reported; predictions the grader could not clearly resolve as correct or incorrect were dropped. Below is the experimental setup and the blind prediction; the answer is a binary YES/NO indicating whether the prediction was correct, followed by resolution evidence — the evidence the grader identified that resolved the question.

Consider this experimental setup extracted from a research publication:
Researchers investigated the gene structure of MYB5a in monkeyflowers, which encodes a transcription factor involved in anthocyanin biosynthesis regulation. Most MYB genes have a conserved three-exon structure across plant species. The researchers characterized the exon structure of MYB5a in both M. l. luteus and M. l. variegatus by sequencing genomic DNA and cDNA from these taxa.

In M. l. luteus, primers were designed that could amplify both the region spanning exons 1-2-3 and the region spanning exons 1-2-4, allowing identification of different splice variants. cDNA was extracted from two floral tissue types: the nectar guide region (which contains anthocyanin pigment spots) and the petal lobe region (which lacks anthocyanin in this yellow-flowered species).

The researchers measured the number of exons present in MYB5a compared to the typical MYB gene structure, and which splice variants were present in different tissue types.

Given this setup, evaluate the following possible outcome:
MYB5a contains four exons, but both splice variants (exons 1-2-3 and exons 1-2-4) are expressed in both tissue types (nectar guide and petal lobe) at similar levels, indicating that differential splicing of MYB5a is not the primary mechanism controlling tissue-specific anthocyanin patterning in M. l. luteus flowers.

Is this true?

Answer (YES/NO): NO